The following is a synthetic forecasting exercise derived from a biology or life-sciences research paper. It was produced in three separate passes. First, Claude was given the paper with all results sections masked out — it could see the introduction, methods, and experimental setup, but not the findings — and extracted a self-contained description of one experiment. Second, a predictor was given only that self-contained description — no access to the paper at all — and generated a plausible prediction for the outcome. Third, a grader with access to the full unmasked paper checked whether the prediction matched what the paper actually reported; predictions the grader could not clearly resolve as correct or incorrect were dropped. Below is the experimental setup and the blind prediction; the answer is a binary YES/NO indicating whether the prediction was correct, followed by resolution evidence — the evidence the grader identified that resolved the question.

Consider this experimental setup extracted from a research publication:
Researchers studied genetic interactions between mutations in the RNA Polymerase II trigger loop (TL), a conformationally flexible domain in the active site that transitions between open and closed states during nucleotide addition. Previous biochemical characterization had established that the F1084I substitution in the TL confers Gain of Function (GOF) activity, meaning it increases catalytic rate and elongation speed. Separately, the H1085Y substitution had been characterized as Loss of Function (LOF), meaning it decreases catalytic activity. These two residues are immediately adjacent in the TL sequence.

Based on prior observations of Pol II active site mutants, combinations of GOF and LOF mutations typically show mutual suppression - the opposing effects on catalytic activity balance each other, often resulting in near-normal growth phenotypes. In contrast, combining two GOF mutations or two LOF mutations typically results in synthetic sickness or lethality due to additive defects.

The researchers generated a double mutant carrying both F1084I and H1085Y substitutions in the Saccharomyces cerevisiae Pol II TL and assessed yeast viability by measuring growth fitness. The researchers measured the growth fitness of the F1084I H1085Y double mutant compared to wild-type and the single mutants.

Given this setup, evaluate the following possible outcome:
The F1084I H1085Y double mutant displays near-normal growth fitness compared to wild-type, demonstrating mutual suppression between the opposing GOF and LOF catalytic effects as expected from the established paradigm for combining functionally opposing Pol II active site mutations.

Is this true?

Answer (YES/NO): NO